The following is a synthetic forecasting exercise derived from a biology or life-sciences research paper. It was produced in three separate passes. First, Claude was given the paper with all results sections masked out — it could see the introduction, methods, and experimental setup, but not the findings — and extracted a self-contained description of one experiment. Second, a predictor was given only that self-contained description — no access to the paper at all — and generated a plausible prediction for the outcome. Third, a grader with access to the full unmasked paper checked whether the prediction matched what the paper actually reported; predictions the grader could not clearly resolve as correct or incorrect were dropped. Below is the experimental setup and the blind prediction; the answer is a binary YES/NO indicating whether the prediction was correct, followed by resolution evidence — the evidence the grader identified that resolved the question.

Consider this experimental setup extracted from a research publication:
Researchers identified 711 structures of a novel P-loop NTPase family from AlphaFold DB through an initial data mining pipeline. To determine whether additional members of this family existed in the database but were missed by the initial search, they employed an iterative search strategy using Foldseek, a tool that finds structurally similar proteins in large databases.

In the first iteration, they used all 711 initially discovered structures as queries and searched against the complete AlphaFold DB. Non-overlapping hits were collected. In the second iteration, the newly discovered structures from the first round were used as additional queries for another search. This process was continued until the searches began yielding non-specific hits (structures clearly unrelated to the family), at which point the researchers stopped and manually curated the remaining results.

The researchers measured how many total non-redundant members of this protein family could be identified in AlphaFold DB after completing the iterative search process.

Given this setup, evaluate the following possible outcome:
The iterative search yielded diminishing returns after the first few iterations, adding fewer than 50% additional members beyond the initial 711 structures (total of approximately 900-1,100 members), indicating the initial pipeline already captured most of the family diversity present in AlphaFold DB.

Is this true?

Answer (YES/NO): NO